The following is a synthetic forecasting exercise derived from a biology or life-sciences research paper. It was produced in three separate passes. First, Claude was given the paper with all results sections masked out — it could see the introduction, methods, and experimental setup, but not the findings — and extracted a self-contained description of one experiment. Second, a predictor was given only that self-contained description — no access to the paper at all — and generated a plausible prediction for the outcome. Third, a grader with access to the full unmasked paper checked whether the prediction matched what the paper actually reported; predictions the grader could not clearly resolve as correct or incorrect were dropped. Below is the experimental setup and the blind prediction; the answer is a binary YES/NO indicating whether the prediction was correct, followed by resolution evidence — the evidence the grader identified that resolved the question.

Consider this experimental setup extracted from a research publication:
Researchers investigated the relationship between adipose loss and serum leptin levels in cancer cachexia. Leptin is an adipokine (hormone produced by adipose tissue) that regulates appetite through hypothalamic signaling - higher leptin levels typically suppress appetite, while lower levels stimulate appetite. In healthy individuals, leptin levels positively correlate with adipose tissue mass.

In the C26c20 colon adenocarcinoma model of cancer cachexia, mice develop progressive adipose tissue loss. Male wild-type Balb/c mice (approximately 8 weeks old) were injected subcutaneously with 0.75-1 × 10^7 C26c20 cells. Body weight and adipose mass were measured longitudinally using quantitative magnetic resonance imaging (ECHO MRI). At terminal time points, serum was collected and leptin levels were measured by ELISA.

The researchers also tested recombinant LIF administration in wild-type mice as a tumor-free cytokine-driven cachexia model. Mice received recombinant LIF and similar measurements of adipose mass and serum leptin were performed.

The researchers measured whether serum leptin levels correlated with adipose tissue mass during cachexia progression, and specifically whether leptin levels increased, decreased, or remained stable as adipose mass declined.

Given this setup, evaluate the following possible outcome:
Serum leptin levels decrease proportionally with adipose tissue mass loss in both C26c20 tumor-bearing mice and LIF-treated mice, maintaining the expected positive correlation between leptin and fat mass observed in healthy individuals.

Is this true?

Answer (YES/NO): NO